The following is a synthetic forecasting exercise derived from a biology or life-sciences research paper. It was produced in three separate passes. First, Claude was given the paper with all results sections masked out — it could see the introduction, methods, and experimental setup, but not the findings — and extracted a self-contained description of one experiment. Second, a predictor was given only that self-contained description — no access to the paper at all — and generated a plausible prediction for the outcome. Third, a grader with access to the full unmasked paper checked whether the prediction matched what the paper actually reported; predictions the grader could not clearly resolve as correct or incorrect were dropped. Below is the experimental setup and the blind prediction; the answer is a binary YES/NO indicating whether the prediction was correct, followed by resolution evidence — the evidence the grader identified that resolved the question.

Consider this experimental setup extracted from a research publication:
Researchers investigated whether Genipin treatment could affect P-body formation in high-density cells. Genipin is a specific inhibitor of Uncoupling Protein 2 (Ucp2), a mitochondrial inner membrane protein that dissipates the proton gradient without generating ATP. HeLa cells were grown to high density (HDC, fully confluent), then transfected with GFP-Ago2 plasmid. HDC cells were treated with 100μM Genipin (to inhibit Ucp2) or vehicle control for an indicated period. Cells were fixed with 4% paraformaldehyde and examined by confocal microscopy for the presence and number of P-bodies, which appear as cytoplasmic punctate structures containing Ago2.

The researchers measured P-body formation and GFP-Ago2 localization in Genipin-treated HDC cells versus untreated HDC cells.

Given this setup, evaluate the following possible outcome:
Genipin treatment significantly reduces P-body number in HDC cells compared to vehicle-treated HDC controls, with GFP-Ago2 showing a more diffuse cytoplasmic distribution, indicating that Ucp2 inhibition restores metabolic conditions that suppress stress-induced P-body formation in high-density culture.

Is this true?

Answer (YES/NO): NO